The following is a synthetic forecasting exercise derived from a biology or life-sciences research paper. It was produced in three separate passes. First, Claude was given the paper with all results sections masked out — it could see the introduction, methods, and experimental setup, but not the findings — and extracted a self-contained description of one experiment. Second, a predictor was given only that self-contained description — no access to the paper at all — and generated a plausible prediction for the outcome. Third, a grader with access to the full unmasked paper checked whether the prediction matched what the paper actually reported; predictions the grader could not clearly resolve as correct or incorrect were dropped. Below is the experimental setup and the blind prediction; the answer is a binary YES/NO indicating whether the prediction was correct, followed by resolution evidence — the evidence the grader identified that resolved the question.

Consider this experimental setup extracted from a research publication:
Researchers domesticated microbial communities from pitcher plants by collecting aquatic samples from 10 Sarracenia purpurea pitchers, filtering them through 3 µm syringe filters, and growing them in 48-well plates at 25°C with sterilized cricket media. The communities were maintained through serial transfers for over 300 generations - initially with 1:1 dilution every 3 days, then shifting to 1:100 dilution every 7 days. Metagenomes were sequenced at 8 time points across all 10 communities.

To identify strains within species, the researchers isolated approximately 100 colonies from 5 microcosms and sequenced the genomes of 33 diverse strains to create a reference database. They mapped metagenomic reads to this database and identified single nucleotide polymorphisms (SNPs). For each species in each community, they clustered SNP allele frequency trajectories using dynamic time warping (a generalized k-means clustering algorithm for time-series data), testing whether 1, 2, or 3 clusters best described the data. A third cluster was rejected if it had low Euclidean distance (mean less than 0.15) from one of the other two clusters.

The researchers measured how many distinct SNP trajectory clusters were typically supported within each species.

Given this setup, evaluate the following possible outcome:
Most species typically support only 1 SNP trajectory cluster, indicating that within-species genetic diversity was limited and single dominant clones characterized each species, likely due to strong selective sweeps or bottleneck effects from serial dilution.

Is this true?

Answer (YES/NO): NO